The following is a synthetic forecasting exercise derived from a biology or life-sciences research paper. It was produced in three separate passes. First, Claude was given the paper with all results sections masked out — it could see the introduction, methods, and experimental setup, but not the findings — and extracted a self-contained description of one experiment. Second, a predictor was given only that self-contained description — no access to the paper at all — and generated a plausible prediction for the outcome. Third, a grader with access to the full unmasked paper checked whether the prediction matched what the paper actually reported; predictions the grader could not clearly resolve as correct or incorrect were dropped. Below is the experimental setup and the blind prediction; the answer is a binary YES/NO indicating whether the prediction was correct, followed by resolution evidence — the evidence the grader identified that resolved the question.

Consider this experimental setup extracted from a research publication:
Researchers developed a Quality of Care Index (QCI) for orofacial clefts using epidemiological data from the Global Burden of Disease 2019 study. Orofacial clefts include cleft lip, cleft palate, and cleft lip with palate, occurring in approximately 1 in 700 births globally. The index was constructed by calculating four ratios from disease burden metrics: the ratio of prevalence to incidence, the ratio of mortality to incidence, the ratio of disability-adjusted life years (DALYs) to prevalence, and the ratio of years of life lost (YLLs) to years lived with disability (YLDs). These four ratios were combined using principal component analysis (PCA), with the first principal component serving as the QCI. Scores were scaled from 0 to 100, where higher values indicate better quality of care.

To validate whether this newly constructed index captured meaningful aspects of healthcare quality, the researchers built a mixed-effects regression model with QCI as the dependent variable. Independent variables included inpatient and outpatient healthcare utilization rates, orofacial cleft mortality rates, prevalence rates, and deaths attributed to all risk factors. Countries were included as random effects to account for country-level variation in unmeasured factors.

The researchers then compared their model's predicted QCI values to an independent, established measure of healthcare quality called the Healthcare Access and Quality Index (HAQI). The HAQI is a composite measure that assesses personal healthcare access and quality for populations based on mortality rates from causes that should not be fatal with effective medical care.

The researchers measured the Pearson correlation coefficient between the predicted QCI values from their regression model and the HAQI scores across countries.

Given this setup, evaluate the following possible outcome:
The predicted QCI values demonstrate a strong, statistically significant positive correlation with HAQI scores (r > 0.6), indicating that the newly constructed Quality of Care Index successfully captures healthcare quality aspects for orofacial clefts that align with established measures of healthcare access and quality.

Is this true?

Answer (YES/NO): NO